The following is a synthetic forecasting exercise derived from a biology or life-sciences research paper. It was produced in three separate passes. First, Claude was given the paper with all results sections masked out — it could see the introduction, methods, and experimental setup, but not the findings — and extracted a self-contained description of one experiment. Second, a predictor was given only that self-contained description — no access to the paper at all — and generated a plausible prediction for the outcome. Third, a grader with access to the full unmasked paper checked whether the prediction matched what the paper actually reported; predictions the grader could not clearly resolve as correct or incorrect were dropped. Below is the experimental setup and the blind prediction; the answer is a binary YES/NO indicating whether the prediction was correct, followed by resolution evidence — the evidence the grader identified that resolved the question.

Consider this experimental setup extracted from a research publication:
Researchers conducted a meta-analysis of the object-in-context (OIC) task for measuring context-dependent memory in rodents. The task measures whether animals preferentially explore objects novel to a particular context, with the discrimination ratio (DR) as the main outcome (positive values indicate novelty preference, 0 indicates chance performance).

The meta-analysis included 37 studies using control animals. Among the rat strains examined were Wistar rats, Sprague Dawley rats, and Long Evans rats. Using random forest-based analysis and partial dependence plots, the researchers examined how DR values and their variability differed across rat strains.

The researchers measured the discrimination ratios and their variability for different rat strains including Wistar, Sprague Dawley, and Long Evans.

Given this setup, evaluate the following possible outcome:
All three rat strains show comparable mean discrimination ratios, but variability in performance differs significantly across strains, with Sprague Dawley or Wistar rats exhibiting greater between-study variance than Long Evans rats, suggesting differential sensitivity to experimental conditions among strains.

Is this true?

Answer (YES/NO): NO